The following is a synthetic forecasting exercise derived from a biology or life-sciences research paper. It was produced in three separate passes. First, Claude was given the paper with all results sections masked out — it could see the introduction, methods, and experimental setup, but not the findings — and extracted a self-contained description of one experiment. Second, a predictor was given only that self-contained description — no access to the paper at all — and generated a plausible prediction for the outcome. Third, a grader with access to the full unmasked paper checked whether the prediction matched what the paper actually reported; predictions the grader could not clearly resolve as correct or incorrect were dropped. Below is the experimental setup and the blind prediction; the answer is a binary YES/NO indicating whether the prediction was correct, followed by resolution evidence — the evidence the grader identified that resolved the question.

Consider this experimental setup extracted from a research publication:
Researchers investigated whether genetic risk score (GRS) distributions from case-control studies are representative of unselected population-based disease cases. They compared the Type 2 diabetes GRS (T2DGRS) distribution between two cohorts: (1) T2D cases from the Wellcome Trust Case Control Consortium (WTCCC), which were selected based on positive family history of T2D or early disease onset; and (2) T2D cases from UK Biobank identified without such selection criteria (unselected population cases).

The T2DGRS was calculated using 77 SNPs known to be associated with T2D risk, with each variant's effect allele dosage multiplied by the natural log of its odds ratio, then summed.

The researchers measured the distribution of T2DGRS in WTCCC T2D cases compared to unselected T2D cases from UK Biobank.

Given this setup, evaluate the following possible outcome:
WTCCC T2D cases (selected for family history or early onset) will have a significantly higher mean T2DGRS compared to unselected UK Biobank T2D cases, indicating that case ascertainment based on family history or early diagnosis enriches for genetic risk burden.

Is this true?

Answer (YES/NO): YES